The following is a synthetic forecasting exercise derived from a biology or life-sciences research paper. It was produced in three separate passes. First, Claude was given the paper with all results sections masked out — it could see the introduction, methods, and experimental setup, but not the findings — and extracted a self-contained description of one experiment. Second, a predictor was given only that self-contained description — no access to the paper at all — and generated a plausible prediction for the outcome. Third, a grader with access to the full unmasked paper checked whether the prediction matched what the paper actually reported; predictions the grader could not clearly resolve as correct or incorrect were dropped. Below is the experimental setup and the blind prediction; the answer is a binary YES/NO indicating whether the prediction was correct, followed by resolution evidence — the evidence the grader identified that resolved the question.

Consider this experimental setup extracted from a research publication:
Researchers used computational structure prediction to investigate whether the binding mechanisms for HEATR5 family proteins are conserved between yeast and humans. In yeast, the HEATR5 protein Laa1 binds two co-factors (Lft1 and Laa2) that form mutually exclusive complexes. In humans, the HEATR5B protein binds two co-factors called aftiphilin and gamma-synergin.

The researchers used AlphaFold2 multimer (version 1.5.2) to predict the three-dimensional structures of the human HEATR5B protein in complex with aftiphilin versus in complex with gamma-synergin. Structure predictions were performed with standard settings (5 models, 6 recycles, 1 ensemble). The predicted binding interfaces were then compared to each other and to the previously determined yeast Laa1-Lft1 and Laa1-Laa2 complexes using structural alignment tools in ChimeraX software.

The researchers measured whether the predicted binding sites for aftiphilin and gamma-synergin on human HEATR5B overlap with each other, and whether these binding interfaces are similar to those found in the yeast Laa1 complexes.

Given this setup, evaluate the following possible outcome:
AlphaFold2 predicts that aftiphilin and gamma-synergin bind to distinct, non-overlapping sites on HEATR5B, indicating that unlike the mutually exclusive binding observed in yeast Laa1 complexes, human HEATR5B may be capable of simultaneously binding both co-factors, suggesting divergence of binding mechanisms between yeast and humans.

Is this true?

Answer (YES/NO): NO